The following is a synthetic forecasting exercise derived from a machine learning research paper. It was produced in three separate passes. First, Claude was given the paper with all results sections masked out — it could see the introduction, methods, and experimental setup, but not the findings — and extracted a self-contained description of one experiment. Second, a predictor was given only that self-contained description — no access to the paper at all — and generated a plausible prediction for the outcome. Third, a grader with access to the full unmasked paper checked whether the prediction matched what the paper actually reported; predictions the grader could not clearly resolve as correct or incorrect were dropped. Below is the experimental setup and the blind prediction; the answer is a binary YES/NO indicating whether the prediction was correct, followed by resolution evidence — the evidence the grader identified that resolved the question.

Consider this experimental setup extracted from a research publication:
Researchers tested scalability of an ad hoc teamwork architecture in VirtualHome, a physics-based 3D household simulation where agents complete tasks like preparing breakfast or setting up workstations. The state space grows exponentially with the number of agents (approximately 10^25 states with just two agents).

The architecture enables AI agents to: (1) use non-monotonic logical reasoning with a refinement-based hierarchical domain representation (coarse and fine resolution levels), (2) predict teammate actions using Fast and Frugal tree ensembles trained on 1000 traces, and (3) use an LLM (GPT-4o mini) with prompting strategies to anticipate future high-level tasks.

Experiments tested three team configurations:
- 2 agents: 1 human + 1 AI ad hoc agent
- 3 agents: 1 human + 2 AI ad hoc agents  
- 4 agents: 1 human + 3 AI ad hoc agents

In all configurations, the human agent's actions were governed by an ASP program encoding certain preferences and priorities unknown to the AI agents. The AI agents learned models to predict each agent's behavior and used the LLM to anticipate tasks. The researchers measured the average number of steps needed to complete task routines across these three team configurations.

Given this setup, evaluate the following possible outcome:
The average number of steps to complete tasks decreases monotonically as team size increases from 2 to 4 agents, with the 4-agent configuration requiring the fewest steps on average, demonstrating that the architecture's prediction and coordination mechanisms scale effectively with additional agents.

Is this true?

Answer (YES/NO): YES